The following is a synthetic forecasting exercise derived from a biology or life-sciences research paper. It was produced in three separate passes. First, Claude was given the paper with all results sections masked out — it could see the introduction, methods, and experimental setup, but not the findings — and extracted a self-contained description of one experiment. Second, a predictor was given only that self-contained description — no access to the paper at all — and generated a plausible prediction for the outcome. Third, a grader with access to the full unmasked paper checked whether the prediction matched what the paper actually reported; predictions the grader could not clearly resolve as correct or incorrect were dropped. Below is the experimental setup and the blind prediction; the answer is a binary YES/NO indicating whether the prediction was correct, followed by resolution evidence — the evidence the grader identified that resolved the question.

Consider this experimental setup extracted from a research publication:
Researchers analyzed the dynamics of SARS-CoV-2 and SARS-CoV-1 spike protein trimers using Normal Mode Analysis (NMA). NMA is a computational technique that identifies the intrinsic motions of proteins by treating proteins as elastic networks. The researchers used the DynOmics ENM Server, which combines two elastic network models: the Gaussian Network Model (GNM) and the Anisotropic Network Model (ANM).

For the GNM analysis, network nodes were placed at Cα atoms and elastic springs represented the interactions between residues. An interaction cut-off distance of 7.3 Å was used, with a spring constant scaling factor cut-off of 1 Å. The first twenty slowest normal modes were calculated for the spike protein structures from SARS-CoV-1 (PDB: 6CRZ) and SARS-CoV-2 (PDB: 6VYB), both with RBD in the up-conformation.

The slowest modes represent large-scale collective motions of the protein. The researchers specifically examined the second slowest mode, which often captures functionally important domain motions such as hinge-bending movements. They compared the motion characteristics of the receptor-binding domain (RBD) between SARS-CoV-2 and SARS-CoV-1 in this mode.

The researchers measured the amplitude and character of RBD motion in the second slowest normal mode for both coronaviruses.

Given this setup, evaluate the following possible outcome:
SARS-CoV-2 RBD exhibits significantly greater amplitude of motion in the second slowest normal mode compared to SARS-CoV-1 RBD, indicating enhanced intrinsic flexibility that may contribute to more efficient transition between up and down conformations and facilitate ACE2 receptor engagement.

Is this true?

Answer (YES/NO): NO